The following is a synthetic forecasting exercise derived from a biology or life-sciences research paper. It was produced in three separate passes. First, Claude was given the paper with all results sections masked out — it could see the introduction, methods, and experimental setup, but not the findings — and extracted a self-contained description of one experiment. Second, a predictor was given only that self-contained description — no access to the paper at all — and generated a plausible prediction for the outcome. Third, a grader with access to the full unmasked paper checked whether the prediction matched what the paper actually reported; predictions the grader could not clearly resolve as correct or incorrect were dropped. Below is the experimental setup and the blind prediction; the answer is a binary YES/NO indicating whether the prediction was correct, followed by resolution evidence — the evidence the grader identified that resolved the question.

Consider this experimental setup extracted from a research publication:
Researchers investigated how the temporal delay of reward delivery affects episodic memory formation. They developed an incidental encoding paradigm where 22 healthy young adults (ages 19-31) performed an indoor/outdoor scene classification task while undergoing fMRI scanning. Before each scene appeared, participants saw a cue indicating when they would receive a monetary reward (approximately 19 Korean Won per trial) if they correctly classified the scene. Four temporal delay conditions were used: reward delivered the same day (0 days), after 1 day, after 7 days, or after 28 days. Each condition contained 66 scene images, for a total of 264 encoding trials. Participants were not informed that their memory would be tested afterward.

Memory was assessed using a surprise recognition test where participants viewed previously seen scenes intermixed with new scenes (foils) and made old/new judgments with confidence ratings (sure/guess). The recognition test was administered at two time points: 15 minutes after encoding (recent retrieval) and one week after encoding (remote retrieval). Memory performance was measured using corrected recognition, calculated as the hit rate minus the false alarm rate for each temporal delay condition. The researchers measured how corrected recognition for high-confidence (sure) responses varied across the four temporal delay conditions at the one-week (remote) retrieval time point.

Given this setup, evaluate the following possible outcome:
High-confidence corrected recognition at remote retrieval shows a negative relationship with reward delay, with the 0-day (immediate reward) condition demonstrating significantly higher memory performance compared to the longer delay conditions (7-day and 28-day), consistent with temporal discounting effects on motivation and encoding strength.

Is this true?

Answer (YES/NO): NO